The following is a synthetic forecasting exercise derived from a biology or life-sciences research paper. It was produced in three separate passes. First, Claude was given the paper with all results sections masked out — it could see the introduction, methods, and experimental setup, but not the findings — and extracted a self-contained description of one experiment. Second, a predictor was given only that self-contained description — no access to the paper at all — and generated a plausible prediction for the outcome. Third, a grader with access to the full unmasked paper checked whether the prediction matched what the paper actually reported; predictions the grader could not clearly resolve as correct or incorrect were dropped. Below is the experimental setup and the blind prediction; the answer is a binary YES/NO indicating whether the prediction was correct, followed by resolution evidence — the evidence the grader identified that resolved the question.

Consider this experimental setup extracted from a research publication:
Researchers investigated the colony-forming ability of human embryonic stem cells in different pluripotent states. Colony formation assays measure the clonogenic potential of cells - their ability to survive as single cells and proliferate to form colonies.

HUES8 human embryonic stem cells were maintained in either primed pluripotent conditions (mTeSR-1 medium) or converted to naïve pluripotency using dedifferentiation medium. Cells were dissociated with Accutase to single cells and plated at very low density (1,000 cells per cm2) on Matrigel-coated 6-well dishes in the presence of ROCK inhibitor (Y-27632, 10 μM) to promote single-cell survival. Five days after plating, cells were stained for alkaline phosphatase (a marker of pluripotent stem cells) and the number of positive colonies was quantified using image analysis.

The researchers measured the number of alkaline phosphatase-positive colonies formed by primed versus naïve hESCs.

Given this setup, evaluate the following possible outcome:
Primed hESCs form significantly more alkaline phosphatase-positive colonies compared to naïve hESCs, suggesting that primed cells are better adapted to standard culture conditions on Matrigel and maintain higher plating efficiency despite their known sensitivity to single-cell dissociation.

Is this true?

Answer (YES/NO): NO